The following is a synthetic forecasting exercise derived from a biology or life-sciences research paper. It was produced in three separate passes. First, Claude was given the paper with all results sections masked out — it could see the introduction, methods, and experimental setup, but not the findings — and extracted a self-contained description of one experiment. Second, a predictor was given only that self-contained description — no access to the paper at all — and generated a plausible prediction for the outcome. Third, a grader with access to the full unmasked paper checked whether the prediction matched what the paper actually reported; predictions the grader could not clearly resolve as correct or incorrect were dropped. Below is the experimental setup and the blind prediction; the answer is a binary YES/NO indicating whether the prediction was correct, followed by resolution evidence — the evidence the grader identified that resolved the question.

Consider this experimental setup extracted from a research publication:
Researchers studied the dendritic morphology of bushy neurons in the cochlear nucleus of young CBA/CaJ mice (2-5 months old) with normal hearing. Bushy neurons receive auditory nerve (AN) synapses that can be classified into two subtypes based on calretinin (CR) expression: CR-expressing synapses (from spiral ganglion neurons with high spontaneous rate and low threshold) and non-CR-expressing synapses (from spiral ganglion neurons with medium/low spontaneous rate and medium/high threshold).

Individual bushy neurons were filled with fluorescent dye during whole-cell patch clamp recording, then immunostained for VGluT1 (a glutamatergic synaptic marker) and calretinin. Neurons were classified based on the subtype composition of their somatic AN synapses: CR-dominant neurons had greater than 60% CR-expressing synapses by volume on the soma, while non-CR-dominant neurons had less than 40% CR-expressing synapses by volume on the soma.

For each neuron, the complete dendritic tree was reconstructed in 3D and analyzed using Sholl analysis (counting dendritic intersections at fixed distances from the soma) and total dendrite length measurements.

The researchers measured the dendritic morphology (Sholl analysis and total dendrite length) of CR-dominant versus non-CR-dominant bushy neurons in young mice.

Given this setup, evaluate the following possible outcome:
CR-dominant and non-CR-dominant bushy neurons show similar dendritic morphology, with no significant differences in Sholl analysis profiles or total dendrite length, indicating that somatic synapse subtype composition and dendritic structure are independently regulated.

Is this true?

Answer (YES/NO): YES